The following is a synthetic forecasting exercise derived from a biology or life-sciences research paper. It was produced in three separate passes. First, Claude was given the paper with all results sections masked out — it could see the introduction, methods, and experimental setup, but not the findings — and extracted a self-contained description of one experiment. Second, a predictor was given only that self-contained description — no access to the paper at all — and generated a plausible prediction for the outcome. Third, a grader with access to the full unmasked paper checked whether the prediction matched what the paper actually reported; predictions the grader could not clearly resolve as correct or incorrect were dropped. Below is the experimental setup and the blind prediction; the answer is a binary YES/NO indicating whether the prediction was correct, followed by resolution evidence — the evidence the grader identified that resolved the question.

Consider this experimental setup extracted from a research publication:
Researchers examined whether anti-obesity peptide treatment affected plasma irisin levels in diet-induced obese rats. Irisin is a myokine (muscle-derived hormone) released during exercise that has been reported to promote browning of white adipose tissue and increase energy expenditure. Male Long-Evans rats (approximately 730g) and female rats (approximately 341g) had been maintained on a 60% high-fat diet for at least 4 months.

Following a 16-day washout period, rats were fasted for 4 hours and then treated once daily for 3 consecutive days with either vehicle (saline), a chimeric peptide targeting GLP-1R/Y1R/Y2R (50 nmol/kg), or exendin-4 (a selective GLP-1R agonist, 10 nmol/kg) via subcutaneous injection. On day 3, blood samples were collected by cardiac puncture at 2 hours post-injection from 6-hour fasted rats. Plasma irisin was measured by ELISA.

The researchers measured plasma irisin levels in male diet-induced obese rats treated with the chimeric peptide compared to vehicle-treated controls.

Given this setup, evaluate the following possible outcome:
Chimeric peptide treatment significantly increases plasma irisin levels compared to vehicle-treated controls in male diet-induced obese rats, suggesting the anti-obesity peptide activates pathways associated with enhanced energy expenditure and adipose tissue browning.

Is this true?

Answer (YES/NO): NO